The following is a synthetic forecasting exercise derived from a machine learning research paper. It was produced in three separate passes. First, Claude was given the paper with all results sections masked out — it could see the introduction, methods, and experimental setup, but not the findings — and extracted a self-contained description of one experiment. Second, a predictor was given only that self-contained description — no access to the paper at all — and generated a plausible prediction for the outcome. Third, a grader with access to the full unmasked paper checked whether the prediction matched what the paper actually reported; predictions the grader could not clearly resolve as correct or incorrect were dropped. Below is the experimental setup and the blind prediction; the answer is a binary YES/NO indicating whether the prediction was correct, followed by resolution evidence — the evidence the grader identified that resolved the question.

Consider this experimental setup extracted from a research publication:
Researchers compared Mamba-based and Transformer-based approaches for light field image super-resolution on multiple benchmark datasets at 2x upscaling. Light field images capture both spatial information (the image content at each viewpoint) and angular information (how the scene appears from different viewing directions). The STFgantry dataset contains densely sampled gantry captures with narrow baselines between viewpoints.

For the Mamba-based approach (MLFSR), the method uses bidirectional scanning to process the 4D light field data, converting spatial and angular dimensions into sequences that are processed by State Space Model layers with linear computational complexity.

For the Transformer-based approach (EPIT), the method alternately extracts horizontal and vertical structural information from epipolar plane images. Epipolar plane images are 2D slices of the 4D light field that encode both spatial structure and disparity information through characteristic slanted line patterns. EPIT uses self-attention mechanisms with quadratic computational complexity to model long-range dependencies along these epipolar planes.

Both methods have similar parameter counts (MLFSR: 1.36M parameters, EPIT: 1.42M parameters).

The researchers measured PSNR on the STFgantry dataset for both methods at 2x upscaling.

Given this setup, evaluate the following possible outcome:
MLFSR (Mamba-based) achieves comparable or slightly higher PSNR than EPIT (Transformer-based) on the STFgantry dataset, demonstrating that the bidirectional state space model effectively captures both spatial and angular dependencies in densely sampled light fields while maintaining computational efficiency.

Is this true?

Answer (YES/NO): NO